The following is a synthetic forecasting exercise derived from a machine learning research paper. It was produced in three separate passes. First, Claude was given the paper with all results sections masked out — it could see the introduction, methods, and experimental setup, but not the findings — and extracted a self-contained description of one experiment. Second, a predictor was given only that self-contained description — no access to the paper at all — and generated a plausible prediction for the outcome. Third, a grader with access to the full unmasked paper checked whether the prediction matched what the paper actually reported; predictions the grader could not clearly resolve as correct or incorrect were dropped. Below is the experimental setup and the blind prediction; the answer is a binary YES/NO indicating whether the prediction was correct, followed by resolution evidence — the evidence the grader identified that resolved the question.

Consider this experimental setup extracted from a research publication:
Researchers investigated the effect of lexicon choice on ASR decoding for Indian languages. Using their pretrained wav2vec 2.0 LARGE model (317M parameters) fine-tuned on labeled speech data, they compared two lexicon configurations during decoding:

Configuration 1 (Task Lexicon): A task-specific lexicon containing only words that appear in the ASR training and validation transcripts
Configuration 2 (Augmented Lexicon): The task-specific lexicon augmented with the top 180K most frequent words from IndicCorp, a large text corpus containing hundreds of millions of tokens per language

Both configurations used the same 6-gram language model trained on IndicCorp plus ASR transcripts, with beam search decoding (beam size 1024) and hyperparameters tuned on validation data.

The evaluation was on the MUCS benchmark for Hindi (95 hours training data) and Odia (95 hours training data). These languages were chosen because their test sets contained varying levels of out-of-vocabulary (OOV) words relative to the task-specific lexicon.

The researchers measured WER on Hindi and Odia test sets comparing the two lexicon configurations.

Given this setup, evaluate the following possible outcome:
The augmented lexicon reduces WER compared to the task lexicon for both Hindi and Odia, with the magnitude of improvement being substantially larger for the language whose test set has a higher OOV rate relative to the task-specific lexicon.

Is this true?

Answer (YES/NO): NO